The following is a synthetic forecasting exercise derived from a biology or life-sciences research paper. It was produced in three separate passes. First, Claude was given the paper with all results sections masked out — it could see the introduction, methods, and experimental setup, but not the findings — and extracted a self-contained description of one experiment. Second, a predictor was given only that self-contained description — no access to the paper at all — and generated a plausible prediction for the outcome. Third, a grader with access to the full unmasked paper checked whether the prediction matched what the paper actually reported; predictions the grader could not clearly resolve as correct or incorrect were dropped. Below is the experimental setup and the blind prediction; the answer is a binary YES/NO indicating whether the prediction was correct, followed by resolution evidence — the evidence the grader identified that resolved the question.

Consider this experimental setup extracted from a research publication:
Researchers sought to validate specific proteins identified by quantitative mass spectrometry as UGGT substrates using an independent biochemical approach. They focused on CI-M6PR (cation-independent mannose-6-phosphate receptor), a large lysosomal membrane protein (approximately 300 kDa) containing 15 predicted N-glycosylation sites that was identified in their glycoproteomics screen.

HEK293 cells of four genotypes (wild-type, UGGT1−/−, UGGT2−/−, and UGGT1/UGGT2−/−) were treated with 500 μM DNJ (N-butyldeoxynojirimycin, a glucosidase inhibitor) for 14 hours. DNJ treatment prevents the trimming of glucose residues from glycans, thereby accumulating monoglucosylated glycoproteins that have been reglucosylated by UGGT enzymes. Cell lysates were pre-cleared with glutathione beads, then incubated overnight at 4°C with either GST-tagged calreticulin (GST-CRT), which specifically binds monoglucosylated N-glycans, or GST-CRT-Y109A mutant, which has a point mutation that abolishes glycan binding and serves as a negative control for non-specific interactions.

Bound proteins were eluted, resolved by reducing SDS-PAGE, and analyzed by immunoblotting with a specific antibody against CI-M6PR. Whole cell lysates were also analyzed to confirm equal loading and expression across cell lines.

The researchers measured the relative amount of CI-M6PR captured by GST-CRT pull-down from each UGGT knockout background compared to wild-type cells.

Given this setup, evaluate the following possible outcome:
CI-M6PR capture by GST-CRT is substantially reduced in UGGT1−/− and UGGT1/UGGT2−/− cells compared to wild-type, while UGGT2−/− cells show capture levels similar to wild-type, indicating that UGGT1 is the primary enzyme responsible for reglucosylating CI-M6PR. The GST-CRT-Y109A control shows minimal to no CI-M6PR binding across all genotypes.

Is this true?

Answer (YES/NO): YES